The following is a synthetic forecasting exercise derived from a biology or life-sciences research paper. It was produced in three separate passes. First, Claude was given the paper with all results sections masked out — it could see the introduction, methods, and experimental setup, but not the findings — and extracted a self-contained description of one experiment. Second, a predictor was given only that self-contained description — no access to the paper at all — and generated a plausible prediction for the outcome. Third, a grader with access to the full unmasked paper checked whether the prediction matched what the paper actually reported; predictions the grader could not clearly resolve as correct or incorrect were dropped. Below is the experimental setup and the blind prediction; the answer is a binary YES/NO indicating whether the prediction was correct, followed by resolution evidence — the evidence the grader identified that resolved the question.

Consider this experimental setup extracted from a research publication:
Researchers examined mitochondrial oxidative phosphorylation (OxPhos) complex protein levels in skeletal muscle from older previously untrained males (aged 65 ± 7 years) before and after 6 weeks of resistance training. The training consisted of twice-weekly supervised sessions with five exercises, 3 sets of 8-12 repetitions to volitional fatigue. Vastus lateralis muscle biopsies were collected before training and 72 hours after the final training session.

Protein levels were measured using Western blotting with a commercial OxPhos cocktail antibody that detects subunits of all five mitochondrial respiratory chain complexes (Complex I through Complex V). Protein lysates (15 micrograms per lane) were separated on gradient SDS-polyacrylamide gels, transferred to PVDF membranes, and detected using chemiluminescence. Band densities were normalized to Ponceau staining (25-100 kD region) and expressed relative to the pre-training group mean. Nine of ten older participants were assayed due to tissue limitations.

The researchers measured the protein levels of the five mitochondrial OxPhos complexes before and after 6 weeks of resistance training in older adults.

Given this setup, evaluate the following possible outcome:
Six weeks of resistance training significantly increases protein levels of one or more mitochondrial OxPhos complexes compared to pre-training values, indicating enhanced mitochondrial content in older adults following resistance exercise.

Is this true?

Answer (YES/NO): NO